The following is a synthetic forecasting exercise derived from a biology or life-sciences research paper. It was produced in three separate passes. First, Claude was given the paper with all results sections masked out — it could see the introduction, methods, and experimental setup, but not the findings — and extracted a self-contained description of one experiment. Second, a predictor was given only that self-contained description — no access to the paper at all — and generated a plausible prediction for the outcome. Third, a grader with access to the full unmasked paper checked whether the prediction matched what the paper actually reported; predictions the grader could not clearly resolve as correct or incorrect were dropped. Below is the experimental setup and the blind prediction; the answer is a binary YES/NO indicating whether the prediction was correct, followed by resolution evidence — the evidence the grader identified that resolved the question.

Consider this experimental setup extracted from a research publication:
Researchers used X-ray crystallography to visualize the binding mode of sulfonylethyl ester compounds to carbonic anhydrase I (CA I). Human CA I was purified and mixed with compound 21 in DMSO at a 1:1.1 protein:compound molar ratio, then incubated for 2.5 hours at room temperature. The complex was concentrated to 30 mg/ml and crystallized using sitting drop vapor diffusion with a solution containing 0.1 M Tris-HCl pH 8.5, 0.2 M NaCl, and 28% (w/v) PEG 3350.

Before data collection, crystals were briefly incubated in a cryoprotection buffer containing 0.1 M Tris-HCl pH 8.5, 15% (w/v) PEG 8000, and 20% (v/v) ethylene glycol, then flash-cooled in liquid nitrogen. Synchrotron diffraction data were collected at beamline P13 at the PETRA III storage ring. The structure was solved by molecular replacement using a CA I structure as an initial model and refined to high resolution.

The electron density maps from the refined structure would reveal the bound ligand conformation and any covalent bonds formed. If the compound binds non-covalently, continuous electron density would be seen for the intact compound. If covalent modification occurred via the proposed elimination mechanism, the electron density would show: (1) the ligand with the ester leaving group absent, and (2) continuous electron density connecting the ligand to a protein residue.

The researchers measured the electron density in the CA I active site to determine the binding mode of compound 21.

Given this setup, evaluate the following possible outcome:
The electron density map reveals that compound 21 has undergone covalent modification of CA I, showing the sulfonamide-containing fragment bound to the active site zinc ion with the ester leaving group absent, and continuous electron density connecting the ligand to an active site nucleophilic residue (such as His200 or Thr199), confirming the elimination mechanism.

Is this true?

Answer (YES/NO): NO